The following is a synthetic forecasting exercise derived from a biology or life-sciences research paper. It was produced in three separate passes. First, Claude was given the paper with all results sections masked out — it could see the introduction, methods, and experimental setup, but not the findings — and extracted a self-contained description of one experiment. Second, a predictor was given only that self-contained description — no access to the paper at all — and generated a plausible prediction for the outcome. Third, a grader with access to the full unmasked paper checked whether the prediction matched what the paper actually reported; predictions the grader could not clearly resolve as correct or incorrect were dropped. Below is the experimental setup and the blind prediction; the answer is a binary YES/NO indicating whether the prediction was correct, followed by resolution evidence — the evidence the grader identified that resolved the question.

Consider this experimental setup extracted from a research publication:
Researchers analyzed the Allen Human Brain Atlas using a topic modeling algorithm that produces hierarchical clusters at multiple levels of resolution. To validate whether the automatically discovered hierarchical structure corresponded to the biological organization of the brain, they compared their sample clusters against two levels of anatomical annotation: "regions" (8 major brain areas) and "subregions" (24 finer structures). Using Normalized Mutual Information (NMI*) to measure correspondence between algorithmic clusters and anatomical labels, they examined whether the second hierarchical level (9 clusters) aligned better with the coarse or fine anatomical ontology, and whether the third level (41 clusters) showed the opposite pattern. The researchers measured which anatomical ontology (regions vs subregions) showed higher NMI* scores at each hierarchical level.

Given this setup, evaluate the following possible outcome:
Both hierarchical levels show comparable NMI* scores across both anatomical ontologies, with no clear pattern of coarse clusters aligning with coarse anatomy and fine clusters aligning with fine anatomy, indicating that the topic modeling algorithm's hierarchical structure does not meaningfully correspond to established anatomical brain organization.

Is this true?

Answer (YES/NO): NO